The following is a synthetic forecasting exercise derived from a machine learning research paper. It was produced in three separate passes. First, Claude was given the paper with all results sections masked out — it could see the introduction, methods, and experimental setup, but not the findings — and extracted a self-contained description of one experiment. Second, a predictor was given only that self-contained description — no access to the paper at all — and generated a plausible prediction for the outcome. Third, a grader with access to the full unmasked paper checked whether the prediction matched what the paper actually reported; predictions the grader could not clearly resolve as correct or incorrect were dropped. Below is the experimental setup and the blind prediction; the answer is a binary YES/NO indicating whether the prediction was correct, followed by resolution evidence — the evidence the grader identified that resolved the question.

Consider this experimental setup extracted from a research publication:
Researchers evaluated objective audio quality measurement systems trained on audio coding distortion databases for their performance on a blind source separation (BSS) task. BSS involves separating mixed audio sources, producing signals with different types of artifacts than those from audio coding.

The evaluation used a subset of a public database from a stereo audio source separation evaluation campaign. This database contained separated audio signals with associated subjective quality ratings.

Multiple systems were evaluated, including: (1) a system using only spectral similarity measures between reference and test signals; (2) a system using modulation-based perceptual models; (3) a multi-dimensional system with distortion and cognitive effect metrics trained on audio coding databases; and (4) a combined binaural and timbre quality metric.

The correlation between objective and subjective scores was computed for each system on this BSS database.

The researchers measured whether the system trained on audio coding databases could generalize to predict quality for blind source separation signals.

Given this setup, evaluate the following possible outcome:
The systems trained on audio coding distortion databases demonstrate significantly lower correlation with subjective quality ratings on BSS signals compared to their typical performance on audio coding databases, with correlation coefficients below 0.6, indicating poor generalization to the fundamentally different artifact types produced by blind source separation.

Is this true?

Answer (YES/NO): NO